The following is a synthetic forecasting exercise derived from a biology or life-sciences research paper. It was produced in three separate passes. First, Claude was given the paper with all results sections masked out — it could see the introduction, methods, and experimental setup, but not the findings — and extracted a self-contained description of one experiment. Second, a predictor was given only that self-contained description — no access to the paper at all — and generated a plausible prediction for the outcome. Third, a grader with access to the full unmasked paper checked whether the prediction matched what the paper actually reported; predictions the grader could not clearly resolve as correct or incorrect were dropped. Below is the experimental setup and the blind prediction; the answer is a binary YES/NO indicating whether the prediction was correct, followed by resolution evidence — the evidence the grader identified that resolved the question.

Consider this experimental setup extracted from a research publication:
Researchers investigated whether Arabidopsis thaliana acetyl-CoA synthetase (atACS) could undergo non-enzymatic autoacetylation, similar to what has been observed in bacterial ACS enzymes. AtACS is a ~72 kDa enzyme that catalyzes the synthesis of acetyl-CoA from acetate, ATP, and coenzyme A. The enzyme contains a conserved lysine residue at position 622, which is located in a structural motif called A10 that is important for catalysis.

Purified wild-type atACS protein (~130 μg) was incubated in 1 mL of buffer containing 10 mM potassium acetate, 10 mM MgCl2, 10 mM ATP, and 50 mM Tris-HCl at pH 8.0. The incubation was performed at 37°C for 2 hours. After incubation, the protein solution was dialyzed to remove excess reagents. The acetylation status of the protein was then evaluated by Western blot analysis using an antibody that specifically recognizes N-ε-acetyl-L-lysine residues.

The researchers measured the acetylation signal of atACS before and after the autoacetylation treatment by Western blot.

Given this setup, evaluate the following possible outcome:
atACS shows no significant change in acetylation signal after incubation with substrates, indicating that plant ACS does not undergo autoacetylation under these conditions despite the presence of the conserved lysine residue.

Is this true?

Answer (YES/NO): NO